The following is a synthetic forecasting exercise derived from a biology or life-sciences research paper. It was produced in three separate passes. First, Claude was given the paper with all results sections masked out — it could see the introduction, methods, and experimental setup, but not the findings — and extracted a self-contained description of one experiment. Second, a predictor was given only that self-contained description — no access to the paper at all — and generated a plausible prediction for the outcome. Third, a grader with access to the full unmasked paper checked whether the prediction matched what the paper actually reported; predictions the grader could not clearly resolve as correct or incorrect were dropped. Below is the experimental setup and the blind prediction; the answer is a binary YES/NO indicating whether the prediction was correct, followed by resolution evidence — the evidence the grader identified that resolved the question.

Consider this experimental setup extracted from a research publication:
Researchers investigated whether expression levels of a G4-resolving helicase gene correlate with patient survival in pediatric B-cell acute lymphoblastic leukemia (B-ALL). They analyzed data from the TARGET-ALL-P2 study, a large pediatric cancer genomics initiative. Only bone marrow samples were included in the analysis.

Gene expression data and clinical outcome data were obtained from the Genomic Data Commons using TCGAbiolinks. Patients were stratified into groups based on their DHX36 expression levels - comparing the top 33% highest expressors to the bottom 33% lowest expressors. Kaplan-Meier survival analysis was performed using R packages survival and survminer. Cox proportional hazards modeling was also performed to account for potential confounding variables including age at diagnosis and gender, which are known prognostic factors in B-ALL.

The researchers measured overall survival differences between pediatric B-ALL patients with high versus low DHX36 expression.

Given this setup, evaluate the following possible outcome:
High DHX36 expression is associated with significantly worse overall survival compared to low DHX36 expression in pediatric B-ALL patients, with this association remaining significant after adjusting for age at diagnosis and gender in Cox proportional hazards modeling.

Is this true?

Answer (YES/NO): NO